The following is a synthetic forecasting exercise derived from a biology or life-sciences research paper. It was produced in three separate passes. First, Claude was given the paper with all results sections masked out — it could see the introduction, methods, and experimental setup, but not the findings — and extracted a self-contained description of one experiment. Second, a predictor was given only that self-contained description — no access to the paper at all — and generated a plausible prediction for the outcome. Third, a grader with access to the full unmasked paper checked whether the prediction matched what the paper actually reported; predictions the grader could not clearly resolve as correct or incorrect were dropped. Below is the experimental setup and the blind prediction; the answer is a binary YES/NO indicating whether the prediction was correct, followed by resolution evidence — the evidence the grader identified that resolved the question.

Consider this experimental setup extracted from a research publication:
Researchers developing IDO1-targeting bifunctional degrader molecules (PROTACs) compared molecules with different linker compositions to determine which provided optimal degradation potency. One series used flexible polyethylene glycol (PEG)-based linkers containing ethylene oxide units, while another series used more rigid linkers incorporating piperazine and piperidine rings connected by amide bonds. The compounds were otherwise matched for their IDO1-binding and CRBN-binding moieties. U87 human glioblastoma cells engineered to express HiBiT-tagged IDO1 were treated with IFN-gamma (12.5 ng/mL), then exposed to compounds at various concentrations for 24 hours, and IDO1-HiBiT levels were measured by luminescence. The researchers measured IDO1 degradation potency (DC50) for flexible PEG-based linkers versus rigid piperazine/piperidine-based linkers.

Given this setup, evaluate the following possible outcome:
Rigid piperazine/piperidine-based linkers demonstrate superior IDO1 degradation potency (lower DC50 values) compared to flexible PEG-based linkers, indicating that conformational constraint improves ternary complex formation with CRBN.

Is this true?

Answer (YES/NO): YES